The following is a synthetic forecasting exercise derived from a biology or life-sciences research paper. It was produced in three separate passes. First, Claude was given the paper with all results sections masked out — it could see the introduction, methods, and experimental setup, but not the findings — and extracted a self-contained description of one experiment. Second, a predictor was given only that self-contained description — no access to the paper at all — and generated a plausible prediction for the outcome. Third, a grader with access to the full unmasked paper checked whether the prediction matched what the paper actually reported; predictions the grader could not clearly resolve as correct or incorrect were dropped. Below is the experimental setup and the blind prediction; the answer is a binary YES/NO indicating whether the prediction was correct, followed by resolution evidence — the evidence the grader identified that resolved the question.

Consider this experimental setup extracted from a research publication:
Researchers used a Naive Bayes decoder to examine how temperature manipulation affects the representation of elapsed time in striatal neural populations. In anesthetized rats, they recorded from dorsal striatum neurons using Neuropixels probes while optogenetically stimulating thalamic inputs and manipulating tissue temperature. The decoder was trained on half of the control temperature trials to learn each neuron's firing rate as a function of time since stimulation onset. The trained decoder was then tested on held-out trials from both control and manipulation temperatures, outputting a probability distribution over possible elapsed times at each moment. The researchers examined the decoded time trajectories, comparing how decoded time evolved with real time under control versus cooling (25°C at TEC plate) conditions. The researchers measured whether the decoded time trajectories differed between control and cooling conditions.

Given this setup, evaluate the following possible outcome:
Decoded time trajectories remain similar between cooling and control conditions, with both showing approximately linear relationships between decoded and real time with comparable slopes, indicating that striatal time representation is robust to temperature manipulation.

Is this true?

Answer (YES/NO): NO